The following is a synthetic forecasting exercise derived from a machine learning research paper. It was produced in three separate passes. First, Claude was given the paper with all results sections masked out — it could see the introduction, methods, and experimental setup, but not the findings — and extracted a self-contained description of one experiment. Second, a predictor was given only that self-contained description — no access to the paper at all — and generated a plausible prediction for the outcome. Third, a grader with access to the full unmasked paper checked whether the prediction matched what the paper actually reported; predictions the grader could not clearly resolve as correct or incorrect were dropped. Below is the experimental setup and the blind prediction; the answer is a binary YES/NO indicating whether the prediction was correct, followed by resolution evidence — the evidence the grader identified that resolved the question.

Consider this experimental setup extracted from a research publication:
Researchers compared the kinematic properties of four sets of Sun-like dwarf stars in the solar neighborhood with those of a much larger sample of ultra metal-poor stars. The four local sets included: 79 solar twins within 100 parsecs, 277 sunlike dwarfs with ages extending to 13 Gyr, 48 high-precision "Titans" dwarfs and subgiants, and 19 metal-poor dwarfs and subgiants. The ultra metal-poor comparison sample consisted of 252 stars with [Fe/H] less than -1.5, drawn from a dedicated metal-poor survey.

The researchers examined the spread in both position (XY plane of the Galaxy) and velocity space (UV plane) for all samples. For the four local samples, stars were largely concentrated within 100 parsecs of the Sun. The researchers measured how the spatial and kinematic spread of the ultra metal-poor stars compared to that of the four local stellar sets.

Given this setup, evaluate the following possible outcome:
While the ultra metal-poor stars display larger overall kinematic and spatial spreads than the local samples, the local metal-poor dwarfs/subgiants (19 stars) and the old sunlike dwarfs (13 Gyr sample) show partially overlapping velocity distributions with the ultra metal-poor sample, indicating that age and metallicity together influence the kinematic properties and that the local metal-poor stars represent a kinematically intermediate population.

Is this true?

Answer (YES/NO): NO